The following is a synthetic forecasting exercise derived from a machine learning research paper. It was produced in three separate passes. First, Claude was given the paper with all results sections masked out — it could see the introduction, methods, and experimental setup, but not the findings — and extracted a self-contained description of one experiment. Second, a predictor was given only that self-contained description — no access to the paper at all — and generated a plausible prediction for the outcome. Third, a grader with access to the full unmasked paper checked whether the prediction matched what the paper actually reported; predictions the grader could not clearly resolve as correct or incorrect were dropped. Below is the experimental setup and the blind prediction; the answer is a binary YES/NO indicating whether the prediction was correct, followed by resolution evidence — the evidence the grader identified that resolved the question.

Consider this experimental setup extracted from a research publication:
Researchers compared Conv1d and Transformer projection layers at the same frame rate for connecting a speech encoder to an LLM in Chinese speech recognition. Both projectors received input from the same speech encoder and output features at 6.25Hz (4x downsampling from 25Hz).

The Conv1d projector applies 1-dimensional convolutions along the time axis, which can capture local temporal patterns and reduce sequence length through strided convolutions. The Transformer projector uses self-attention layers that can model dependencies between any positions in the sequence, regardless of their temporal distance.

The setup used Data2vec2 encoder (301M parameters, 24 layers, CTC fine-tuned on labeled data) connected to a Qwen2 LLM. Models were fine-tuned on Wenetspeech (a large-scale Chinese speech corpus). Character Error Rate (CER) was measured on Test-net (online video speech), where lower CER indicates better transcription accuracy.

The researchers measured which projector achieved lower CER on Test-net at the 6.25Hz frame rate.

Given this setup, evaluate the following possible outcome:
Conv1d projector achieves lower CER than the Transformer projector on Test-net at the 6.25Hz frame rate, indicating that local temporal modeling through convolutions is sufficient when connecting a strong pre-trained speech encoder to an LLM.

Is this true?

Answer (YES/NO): NO